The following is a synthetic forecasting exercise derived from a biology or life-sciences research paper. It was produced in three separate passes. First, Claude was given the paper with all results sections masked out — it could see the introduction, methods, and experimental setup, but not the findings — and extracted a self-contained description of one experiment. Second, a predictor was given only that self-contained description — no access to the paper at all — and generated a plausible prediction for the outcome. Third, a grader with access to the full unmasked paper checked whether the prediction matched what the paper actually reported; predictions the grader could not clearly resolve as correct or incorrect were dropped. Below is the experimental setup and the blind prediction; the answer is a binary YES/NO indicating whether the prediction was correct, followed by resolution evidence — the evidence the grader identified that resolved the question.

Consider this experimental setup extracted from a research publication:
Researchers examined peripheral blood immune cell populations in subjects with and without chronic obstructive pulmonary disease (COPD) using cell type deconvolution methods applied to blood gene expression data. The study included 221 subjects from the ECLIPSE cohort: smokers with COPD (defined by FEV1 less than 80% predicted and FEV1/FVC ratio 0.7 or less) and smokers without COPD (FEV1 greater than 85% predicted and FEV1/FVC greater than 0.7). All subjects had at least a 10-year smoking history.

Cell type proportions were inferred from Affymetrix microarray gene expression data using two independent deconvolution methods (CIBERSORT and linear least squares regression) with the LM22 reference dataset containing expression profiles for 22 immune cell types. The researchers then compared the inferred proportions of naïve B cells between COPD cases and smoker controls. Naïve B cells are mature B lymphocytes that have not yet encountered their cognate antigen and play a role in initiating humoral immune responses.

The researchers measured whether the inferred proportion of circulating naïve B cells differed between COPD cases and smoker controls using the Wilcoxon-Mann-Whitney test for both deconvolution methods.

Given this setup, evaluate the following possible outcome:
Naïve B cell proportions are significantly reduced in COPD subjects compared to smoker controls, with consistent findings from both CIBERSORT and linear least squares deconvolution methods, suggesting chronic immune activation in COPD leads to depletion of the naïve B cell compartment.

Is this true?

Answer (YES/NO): YES